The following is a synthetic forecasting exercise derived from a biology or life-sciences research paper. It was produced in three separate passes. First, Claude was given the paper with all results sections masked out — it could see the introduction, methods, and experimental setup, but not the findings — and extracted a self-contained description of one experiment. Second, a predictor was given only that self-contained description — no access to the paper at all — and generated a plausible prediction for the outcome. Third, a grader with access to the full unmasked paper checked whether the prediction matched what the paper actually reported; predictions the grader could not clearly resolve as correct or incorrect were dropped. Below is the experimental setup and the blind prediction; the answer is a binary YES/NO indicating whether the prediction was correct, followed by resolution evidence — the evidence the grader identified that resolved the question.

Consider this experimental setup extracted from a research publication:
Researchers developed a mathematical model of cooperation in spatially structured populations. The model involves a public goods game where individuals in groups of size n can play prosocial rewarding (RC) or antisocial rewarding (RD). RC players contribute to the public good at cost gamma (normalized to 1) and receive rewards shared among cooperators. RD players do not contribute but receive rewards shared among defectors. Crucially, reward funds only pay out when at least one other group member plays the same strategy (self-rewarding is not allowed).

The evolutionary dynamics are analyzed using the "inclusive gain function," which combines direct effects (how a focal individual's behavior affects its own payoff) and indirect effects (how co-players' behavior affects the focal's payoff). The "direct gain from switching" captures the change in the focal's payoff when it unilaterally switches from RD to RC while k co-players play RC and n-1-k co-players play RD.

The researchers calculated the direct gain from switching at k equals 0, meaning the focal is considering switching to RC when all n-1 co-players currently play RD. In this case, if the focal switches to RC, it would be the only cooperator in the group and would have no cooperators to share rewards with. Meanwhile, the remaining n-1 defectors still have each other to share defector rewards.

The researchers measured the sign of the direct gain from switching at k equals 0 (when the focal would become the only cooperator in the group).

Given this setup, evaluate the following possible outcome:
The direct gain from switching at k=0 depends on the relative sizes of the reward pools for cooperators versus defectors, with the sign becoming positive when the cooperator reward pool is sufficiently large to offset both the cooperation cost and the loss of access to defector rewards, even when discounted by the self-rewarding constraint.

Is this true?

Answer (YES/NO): NO